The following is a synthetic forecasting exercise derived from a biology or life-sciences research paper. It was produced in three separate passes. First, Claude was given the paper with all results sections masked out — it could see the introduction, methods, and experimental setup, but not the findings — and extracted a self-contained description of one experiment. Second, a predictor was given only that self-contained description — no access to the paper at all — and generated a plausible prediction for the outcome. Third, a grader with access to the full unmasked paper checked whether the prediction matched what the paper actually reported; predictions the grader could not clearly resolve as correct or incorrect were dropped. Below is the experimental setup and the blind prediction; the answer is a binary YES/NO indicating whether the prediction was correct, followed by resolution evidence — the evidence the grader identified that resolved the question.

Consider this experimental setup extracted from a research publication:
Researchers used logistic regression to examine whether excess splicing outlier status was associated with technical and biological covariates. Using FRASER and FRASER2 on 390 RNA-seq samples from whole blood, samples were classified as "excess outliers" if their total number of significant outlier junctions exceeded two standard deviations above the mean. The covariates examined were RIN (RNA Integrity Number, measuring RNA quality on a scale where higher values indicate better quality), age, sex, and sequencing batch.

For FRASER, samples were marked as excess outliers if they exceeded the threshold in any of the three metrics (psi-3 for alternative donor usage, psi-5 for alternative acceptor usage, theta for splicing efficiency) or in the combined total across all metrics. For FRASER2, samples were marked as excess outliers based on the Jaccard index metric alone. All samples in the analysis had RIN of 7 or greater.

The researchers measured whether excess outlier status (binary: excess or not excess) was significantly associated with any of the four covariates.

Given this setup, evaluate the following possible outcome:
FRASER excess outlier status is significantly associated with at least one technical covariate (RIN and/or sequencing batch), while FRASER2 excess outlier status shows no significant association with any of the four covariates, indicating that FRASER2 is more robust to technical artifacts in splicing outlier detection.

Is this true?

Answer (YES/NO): YES